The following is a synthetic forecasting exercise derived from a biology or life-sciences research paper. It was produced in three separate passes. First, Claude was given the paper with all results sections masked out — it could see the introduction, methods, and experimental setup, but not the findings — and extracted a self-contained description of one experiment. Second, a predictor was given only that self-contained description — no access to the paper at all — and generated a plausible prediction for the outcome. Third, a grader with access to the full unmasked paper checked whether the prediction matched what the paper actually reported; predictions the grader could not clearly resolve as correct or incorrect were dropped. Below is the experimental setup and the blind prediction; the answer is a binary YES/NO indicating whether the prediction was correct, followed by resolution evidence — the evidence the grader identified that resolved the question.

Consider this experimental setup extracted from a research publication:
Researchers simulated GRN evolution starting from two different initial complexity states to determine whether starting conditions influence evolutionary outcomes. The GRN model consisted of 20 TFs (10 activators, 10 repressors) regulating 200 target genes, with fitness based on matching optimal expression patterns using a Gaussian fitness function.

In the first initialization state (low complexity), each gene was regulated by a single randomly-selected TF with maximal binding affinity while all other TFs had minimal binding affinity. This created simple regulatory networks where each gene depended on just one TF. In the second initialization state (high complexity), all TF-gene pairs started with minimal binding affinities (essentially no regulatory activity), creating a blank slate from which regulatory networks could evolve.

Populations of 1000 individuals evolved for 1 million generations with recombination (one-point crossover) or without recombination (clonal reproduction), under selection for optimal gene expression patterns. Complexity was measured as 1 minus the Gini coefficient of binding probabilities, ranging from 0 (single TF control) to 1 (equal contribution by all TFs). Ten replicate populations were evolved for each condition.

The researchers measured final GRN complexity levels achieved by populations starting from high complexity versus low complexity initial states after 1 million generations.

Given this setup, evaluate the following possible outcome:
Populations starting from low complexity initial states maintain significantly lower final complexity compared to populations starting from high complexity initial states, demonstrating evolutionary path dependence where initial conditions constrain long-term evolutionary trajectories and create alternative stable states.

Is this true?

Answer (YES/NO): NO